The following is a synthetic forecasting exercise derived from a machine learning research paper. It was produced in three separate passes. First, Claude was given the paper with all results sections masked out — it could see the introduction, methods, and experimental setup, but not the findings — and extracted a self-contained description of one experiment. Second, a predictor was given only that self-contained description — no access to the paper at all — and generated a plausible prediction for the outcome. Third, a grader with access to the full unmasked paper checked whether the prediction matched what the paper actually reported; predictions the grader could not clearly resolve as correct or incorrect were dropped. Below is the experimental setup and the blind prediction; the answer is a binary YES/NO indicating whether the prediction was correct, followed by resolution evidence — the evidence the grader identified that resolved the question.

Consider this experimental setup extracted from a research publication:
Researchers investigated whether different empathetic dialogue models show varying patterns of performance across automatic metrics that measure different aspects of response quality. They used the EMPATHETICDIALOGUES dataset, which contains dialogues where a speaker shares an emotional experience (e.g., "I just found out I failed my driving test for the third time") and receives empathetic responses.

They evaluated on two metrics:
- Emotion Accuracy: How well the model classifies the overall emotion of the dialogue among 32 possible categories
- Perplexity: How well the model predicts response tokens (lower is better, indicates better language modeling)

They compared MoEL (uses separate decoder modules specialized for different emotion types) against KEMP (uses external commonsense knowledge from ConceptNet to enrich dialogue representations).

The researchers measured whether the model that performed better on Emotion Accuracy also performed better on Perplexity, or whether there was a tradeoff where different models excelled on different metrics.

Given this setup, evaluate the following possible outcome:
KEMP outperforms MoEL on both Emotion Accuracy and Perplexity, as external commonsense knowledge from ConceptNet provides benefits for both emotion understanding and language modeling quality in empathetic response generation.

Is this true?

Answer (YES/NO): YES